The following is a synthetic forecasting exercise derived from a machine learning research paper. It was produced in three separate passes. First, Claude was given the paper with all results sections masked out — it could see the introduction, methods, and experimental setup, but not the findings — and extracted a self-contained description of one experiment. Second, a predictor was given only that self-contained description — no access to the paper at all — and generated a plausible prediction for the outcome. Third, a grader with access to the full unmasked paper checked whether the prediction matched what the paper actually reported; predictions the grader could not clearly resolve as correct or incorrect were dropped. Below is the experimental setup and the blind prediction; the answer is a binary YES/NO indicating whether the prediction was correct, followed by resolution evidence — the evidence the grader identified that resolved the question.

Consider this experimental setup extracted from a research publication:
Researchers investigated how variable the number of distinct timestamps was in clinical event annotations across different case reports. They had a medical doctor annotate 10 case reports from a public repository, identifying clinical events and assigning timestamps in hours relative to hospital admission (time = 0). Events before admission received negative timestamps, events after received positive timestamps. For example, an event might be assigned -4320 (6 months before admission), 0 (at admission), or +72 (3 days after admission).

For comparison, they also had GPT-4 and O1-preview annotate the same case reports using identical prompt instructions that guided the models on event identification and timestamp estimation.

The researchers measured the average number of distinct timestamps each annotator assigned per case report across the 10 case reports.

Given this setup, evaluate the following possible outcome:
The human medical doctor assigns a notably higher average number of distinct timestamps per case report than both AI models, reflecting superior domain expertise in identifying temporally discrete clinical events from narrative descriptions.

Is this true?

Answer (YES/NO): NO